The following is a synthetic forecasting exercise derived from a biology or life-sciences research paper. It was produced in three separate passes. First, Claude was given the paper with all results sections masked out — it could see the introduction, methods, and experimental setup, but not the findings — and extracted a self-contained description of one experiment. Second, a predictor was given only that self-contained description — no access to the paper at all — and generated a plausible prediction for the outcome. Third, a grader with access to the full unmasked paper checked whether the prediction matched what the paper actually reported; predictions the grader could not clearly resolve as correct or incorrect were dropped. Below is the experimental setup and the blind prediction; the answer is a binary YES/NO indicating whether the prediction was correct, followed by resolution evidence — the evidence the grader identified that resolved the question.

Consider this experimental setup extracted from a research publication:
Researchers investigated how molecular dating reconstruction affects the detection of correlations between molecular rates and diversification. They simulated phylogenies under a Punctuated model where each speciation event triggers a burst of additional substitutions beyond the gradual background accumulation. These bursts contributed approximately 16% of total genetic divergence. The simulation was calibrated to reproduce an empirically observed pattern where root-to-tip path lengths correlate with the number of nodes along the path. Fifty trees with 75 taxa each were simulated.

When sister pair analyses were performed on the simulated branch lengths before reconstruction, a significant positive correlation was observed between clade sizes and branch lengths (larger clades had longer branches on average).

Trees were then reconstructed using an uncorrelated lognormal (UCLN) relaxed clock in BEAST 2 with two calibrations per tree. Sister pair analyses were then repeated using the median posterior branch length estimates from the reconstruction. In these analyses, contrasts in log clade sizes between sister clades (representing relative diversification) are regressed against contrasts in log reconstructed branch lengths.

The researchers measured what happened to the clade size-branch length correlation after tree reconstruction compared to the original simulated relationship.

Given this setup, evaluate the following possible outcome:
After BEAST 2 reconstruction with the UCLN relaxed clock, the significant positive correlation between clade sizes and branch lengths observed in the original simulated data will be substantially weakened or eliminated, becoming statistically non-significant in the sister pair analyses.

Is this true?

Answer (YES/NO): NO